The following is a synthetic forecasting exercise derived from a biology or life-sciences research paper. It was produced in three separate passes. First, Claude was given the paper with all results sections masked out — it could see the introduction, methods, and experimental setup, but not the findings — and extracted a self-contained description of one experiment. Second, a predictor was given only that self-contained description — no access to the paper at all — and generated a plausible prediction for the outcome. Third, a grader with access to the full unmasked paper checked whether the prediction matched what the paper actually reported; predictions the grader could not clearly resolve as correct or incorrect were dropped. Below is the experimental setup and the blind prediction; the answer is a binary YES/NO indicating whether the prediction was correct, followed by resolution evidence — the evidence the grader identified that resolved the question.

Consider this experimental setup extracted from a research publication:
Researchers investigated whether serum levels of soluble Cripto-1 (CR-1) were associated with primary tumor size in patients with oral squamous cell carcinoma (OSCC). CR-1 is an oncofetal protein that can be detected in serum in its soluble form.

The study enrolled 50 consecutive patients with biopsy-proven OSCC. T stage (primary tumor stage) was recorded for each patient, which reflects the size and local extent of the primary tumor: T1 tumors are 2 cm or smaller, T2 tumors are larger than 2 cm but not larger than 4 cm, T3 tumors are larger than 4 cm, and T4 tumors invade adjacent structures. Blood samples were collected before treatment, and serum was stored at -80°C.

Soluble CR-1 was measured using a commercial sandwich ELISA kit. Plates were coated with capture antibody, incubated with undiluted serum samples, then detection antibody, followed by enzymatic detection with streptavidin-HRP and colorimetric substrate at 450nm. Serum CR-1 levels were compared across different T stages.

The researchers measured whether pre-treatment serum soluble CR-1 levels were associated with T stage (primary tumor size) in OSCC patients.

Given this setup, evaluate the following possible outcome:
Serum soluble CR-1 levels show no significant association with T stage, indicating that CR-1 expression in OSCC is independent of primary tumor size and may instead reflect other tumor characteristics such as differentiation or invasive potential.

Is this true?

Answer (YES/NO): NO